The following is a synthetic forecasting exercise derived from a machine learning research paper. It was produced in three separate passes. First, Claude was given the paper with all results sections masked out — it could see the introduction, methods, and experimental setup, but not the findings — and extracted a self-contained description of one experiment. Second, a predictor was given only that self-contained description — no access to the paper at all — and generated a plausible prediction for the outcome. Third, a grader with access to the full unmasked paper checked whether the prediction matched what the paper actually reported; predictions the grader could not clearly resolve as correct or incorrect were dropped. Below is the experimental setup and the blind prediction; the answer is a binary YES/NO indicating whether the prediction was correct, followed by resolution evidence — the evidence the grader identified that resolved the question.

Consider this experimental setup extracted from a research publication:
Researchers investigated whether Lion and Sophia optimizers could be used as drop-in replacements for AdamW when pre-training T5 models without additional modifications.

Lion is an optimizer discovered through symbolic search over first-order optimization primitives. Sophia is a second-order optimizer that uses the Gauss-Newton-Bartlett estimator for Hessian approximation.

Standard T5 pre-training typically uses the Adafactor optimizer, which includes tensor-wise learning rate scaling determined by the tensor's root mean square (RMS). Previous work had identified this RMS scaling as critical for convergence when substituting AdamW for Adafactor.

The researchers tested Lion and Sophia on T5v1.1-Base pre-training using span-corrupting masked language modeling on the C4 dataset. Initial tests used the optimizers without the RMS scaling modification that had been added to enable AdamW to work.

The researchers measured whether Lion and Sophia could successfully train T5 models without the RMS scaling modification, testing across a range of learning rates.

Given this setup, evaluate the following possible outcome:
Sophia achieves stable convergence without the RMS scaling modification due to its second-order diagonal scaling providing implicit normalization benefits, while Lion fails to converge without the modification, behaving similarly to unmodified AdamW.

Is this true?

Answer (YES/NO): NO